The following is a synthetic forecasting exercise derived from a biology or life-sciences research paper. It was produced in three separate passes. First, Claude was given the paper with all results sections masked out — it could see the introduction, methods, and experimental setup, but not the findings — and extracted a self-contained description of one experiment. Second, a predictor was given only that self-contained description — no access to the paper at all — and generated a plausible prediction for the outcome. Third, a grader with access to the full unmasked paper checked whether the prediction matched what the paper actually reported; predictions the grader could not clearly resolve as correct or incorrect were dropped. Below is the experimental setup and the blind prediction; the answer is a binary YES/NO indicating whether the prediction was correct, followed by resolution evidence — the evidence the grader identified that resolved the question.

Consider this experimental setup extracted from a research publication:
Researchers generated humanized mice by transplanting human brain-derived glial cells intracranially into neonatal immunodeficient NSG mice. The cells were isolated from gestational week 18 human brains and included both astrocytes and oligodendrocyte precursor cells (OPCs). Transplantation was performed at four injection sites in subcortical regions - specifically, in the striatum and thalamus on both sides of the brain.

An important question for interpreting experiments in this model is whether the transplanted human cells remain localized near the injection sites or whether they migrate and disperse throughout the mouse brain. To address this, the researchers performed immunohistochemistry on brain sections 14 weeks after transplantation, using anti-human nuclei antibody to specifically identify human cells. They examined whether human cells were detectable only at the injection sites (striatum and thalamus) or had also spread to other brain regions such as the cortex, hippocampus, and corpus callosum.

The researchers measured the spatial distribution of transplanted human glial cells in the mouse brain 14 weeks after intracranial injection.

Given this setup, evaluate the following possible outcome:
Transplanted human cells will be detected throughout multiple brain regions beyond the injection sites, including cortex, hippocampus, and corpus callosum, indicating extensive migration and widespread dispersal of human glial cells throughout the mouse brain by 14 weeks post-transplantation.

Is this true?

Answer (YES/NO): YES